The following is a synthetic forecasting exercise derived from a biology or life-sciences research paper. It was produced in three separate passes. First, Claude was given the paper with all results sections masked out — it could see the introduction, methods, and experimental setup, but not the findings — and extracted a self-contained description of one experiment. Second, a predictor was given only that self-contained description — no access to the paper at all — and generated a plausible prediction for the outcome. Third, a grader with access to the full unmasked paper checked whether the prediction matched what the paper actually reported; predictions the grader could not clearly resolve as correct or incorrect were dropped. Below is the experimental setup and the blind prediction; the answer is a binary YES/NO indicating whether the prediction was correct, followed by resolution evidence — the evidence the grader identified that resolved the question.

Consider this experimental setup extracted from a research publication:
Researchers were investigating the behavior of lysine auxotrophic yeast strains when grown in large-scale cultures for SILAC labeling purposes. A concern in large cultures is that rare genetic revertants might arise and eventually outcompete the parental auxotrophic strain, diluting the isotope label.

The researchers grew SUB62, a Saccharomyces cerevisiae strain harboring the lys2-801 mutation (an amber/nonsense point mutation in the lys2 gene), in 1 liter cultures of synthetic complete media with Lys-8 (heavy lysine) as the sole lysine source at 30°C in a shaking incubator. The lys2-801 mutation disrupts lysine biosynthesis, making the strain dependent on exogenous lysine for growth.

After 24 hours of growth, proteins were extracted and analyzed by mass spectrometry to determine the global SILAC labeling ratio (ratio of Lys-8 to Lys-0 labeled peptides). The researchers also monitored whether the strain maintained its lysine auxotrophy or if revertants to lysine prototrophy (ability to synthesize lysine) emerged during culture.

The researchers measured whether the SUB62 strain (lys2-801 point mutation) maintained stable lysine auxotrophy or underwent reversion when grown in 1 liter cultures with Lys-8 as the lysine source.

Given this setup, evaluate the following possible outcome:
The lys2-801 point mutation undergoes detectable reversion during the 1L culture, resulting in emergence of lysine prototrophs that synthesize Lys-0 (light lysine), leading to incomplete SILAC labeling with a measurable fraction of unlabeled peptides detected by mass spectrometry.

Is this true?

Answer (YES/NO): YES